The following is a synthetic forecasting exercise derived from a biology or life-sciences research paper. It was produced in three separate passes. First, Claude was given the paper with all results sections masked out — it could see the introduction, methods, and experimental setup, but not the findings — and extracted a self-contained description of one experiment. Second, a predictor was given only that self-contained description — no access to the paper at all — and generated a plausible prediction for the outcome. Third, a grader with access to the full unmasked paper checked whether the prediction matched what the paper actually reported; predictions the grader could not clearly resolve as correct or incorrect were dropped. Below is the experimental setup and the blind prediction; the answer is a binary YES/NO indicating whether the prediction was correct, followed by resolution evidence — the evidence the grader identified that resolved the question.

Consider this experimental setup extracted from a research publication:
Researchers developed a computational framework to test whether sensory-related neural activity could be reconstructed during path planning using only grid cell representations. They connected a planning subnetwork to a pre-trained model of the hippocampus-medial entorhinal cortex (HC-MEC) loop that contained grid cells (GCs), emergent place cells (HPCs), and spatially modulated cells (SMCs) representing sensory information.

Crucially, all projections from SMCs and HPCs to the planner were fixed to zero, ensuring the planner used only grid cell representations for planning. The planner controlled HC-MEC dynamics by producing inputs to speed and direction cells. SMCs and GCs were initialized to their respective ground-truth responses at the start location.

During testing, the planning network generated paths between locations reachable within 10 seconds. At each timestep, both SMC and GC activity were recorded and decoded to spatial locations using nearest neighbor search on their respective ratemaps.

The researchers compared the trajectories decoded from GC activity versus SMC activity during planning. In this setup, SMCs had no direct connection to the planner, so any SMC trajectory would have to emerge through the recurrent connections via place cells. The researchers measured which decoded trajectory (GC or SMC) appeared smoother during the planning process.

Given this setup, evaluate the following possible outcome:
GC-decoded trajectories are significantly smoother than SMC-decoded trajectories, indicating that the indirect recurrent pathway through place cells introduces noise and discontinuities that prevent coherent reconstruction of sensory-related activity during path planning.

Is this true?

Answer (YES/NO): NO